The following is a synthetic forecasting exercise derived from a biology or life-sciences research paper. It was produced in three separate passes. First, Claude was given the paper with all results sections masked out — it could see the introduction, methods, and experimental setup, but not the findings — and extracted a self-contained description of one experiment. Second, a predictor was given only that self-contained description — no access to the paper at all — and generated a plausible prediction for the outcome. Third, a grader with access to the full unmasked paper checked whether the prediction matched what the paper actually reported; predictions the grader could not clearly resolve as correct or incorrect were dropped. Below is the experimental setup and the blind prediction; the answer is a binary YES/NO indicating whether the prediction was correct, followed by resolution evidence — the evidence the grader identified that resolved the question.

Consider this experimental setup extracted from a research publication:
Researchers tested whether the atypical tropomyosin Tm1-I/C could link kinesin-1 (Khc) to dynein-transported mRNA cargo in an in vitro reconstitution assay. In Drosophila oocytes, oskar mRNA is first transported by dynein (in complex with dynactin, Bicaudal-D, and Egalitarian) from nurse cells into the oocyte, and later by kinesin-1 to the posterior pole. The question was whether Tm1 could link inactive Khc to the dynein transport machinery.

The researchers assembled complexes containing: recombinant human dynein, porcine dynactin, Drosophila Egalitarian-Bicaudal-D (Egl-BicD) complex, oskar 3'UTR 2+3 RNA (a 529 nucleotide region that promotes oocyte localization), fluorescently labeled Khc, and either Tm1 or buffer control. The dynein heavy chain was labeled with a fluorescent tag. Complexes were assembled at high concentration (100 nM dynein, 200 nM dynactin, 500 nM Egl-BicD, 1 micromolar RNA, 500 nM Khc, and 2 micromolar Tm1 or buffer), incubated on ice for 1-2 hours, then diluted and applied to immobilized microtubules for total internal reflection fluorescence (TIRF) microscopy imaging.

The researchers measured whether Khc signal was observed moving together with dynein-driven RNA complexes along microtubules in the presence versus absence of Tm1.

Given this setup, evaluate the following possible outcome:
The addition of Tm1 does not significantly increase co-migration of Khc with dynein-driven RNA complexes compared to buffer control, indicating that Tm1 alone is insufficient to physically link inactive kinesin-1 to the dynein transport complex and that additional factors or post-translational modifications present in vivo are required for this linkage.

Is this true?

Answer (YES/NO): NO